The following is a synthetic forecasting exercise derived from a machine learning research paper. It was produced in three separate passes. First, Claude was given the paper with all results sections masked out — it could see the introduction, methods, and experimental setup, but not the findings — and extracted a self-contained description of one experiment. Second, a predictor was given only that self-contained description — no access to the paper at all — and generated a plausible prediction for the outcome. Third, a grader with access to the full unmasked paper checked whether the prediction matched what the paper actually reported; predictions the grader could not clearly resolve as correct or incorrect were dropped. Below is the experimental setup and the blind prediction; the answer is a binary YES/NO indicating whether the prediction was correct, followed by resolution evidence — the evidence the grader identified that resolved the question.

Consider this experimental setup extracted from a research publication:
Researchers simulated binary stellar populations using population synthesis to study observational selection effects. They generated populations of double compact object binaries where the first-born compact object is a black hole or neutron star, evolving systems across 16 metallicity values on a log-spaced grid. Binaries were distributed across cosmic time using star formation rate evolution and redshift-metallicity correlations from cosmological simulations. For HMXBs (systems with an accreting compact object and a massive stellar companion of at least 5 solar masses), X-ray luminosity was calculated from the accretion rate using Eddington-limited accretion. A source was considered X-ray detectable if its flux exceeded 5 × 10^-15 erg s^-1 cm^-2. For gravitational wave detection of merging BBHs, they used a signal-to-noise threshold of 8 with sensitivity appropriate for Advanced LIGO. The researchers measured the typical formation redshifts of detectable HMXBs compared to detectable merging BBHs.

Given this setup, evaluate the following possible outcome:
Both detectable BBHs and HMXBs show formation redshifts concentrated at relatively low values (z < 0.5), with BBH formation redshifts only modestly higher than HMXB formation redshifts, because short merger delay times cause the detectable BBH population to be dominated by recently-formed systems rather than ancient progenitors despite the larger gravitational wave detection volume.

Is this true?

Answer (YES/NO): NO